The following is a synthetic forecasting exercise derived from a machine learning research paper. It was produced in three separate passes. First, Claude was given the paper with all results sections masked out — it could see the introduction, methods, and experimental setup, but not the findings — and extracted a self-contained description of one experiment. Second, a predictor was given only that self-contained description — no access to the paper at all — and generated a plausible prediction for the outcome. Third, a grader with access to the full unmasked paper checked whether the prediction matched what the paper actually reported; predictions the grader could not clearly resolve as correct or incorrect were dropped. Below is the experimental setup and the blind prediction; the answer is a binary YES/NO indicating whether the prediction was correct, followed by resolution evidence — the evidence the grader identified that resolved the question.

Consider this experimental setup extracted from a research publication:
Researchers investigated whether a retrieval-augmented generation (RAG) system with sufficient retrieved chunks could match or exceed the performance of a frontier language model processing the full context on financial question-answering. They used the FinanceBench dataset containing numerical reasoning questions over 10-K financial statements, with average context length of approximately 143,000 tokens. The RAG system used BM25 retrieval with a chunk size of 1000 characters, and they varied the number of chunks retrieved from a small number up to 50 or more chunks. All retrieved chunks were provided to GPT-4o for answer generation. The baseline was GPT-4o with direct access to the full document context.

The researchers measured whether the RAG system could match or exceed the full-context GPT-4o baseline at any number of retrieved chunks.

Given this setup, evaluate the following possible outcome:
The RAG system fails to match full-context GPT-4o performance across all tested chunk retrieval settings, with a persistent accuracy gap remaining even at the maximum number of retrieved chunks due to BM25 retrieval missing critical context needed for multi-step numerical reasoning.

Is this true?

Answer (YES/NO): NO